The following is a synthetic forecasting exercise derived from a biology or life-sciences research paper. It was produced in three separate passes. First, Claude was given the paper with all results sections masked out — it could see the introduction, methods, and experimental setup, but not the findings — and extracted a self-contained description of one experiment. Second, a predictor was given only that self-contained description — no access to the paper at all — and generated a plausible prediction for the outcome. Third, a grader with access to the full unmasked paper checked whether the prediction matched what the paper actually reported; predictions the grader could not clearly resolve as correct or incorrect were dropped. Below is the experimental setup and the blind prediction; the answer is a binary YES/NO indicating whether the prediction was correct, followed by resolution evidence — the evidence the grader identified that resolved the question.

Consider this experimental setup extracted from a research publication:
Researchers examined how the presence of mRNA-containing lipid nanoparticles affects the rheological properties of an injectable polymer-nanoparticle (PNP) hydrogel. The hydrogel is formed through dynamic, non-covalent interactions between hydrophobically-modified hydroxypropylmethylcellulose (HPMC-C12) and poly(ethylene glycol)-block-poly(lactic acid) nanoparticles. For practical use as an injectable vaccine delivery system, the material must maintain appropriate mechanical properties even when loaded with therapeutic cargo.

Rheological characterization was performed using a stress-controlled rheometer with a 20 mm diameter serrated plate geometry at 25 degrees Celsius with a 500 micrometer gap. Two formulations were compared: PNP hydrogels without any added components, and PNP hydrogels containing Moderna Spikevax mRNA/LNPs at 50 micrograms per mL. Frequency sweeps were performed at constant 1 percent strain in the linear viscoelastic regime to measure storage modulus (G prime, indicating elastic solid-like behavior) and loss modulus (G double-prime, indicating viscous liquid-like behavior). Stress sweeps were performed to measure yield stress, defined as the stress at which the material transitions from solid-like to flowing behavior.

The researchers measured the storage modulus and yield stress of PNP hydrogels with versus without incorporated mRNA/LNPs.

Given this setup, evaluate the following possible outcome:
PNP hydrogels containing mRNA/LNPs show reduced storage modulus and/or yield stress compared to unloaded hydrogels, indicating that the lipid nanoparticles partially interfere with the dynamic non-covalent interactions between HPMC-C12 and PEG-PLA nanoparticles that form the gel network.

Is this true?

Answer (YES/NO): NO